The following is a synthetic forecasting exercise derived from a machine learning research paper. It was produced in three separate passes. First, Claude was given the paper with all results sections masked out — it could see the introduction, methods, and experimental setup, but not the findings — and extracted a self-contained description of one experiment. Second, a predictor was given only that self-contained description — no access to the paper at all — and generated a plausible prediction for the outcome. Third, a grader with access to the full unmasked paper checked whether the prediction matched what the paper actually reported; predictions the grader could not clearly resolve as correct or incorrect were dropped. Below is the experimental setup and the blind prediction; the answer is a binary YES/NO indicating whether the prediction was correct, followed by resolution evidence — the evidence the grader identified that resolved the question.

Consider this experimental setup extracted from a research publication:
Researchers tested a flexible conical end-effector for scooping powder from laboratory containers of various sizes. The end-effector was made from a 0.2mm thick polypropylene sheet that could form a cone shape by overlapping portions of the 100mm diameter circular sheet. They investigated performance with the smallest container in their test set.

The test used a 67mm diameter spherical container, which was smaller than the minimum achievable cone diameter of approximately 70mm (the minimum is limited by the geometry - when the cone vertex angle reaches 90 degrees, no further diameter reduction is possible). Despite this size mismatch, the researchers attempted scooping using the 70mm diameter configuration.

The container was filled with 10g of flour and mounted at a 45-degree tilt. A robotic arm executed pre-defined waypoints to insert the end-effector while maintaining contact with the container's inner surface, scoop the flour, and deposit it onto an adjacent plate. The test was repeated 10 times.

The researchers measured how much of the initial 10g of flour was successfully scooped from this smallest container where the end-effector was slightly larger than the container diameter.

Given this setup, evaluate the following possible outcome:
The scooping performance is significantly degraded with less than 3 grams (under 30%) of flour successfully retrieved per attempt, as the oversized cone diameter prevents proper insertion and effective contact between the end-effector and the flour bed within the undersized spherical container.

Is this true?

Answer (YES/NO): NO